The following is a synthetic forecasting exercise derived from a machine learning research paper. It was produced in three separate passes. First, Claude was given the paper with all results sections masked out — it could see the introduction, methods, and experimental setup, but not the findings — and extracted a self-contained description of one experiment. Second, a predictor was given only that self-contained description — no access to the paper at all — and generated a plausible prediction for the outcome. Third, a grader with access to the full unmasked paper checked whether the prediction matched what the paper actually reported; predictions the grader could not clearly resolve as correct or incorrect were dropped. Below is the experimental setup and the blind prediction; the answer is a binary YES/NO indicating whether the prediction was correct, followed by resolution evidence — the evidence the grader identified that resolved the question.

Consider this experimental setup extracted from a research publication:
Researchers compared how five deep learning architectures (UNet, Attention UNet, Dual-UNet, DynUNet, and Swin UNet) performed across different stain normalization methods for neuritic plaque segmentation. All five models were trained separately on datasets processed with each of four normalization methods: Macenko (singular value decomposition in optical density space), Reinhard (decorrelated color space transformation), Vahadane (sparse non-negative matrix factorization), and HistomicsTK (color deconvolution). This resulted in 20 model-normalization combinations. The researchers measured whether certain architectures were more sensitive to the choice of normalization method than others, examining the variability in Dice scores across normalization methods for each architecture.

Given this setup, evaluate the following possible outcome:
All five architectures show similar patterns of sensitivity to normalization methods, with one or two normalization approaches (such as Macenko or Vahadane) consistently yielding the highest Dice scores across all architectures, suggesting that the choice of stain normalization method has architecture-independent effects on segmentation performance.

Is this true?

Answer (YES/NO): NO